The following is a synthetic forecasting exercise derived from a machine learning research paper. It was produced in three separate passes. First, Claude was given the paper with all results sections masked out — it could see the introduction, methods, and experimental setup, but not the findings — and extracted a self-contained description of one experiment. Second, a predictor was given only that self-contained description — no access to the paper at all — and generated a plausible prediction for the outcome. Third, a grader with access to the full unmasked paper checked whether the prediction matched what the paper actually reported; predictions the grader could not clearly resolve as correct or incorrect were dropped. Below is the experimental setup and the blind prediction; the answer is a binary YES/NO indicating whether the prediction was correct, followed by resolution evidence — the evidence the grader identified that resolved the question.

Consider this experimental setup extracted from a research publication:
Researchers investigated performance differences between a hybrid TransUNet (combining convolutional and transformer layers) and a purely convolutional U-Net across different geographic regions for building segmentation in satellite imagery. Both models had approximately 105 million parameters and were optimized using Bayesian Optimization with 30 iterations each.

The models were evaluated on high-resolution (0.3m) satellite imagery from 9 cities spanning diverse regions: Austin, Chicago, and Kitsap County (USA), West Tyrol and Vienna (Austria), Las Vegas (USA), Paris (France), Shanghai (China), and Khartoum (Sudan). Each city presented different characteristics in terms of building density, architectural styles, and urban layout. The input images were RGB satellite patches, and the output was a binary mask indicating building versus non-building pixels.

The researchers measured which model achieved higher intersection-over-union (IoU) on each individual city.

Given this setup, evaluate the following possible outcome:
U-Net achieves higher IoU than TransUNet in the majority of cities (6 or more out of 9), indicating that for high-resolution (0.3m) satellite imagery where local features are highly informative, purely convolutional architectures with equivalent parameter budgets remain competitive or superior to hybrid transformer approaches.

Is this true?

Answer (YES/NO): NO